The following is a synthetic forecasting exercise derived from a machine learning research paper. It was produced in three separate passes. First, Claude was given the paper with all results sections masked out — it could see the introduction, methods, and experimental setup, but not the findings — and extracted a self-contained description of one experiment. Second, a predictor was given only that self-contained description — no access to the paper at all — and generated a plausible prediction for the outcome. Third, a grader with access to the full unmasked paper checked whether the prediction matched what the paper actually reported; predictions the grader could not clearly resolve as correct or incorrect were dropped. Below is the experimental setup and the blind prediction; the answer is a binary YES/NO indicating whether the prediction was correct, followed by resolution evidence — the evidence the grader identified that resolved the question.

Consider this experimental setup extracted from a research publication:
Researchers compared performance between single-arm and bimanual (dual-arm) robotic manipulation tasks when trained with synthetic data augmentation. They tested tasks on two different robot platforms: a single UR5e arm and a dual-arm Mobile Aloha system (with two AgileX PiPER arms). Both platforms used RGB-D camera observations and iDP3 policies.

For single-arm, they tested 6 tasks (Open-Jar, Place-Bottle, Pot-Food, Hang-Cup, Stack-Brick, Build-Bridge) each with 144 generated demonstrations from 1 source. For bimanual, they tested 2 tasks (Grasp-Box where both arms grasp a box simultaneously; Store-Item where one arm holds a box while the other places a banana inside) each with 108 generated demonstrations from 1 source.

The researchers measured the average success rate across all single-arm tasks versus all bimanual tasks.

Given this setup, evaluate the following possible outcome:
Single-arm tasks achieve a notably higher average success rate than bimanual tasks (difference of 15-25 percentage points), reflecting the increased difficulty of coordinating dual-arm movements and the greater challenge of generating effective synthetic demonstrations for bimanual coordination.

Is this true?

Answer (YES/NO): NO